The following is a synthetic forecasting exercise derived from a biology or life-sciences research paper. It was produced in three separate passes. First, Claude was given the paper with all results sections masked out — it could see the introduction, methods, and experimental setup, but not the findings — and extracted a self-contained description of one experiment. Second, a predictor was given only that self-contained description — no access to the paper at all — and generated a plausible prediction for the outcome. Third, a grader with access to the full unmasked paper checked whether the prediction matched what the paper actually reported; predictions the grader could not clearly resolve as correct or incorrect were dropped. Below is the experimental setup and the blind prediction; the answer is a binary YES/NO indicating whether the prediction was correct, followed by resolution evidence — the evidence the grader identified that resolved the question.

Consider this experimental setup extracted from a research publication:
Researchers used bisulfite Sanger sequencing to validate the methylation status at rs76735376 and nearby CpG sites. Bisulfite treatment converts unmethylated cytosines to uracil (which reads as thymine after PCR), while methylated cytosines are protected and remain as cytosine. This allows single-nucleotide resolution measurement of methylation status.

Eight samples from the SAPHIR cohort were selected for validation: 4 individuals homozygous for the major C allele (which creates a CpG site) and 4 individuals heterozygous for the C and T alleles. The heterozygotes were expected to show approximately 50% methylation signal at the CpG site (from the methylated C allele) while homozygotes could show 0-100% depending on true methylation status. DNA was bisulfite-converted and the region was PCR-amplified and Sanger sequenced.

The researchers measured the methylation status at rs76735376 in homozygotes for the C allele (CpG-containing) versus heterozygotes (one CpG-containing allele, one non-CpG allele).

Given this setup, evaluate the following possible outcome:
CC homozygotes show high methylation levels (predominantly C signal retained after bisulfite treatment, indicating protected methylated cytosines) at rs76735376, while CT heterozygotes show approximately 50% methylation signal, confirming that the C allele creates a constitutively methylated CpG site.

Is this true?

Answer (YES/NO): YES